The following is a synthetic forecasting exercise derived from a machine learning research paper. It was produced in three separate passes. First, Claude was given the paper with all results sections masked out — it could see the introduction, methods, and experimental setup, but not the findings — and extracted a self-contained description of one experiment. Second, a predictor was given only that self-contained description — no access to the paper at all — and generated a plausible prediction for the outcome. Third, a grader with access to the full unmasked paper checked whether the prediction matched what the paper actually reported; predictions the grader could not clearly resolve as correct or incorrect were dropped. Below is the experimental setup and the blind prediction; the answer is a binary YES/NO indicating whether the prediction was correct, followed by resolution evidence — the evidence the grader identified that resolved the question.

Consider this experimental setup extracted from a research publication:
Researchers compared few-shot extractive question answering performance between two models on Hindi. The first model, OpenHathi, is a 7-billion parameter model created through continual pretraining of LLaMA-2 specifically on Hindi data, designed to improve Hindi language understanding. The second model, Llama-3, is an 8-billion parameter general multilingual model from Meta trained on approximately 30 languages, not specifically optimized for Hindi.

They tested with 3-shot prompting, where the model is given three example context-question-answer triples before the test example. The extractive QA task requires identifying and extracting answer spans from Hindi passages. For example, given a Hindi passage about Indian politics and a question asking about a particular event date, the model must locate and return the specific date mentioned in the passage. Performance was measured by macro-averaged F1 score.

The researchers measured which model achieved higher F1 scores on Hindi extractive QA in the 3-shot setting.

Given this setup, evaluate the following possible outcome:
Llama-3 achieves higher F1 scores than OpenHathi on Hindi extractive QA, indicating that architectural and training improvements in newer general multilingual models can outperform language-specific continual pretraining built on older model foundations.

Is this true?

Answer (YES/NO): YES